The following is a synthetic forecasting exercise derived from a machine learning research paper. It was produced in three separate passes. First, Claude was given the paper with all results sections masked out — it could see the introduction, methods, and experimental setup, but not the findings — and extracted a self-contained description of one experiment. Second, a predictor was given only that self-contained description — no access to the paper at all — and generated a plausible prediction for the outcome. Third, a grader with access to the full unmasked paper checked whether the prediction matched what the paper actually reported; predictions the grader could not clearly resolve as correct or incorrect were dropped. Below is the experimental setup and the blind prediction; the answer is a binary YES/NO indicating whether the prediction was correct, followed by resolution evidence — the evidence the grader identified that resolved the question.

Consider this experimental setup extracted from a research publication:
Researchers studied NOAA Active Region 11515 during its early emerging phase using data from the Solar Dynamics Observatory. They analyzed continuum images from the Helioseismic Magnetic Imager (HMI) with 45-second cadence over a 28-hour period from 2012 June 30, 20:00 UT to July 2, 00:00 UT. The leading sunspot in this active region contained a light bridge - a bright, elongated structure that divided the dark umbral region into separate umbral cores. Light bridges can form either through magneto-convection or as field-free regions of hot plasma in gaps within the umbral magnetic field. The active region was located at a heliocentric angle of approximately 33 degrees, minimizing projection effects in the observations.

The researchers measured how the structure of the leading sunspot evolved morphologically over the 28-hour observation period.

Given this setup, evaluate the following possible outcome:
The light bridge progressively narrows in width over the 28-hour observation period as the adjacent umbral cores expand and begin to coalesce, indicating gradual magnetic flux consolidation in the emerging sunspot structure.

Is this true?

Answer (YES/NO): NO